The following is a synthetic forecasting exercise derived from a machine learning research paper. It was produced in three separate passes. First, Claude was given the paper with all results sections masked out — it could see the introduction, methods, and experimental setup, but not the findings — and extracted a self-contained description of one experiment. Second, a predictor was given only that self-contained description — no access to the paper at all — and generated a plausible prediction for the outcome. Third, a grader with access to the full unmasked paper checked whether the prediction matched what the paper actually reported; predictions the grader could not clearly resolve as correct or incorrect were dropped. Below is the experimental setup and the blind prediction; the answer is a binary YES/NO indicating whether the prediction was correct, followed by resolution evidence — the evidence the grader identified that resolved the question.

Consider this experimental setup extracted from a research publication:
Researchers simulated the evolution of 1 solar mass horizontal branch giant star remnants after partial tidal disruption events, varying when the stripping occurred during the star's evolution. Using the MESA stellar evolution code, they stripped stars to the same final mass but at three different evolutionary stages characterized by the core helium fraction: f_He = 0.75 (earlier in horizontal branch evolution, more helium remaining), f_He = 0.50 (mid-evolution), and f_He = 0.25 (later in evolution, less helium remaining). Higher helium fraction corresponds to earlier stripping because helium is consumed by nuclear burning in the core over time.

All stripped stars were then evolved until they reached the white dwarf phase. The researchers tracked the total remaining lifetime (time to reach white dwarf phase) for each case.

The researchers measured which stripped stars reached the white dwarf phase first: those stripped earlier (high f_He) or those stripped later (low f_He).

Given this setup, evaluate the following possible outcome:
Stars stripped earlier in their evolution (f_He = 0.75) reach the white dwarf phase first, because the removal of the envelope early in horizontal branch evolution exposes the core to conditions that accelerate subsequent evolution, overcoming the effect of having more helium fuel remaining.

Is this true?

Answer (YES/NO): NO